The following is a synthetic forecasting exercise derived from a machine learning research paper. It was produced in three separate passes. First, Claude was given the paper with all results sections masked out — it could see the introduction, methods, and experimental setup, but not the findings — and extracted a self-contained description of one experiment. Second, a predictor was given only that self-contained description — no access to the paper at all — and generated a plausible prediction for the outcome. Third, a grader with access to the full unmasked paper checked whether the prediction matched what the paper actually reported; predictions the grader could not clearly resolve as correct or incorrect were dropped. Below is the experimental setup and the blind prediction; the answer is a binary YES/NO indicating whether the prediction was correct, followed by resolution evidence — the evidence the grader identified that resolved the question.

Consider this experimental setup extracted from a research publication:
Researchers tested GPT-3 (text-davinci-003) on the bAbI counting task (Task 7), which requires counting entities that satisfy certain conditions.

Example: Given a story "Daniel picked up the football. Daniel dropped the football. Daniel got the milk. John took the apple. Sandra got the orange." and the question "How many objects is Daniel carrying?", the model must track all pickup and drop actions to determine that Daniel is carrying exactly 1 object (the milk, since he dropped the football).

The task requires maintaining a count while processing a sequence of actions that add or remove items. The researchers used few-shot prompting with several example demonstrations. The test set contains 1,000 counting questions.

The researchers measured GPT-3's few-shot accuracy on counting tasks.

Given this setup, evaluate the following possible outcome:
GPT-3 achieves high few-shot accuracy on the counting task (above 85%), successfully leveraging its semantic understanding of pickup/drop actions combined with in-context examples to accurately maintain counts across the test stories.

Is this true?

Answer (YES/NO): YES